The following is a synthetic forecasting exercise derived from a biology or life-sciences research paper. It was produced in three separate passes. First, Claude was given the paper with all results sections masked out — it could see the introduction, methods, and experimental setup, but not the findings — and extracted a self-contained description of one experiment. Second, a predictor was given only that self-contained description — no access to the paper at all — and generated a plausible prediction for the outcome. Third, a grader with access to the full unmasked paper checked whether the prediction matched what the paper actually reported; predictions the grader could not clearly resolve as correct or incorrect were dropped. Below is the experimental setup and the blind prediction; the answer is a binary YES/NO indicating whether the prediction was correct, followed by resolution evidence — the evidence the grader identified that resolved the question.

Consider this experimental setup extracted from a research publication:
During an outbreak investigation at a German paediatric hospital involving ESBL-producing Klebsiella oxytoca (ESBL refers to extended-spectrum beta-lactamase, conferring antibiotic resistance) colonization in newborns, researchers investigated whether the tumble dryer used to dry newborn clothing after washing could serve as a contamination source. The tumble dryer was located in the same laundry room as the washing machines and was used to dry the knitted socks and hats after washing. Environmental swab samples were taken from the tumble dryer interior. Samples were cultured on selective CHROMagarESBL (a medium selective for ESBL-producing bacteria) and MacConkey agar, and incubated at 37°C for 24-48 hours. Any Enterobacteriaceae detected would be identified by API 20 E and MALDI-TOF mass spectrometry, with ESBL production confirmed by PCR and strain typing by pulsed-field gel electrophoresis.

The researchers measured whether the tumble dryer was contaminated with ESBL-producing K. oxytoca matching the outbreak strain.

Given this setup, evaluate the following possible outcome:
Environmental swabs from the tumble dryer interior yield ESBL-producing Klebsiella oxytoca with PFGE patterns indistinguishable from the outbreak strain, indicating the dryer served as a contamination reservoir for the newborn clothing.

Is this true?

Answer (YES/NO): NO